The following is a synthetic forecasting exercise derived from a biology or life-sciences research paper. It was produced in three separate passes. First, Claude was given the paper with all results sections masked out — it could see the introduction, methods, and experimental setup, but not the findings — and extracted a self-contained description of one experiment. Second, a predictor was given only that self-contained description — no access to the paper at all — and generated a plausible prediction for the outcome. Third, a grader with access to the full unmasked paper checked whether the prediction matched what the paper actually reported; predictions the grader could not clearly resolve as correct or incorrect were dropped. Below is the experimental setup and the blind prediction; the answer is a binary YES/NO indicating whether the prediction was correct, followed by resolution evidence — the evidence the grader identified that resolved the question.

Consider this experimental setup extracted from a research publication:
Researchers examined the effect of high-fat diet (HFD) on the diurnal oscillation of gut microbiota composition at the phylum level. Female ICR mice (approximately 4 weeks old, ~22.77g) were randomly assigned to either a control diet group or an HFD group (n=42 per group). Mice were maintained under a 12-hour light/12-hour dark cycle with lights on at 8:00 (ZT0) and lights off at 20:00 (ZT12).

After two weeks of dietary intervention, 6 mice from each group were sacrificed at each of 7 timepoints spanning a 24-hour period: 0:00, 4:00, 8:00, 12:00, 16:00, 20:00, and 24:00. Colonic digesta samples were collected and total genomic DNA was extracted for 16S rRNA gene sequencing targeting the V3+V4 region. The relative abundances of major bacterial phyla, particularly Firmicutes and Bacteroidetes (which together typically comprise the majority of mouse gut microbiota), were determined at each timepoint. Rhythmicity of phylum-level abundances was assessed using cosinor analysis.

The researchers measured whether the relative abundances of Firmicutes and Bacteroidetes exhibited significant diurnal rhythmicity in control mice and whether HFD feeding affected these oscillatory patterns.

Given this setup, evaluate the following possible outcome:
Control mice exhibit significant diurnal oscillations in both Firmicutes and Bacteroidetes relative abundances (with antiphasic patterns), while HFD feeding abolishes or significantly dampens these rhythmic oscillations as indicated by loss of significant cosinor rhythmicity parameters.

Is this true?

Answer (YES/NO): NO